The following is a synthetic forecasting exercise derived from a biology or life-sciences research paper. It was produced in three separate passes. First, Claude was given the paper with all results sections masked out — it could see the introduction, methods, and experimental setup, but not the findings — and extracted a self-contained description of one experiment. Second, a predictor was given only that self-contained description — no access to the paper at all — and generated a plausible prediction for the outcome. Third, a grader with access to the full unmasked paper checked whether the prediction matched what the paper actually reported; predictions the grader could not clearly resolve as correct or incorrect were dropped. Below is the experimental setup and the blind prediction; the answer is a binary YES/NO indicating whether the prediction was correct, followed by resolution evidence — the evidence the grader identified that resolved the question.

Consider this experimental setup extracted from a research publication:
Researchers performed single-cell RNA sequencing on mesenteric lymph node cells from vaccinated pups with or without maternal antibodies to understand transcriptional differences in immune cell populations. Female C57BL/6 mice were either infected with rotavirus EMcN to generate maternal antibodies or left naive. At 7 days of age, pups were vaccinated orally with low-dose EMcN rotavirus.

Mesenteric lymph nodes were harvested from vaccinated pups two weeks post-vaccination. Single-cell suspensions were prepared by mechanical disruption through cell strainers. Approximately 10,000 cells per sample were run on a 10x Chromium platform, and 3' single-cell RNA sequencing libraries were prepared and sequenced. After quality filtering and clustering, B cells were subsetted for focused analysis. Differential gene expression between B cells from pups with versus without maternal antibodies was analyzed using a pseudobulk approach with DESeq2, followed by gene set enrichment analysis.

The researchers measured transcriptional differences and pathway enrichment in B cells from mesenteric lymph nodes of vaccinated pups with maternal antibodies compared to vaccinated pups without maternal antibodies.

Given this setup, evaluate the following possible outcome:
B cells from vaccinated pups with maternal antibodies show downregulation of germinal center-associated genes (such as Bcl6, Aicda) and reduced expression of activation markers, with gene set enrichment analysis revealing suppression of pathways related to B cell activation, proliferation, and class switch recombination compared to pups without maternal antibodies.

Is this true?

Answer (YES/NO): NO